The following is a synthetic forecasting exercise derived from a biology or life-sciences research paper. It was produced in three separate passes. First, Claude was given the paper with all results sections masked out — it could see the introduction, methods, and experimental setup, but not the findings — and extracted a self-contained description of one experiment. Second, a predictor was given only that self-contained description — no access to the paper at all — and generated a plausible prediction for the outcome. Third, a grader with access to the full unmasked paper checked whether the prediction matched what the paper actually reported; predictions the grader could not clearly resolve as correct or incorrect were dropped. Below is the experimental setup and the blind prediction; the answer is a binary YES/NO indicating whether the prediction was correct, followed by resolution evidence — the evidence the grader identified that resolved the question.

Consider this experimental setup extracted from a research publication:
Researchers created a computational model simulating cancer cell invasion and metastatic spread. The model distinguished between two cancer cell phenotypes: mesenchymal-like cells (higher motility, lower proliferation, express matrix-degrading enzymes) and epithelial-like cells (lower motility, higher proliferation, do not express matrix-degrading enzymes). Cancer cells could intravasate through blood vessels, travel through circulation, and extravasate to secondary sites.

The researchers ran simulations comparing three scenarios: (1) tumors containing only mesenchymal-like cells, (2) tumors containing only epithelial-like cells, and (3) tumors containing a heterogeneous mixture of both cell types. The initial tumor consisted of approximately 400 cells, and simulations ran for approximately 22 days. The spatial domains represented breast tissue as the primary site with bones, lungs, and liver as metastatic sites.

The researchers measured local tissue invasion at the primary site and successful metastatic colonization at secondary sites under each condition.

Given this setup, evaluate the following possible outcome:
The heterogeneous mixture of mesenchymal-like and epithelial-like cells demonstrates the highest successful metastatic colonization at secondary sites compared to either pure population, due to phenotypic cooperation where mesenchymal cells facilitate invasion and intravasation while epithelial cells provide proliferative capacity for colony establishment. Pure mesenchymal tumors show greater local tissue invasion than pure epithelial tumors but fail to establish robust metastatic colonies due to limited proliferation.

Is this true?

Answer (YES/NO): NO